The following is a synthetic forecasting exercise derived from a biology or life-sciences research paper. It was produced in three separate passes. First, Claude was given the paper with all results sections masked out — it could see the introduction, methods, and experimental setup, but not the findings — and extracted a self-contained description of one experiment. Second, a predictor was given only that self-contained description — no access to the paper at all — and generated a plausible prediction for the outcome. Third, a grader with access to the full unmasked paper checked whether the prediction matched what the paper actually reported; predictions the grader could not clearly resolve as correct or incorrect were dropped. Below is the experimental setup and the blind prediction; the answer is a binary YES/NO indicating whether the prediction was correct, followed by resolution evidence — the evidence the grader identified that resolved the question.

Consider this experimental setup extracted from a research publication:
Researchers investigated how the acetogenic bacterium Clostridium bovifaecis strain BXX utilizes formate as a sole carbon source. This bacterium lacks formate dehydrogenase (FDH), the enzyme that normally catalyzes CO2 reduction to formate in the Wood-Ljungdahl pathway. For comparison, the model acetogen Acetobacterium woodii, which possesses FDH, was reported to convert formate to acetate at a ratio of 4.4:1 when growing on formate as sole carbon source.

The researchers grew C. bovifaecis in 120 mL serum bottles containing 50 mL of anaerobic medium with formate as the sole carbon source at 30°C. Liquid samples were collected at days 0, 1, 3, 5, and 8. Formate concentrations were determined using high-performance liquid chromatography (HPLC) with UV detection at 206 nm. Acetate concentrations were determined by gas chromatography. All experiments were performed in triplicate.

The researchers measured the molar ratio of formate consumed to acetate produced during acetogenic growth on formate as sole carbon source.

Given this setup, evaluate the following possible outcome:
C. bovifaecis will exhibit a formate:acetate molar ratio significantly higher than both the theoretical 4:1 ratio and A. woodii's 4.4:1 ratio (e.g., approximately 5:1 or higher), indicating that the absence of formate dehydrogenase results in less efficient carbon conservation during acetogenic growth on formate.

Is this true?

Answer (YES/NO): NO